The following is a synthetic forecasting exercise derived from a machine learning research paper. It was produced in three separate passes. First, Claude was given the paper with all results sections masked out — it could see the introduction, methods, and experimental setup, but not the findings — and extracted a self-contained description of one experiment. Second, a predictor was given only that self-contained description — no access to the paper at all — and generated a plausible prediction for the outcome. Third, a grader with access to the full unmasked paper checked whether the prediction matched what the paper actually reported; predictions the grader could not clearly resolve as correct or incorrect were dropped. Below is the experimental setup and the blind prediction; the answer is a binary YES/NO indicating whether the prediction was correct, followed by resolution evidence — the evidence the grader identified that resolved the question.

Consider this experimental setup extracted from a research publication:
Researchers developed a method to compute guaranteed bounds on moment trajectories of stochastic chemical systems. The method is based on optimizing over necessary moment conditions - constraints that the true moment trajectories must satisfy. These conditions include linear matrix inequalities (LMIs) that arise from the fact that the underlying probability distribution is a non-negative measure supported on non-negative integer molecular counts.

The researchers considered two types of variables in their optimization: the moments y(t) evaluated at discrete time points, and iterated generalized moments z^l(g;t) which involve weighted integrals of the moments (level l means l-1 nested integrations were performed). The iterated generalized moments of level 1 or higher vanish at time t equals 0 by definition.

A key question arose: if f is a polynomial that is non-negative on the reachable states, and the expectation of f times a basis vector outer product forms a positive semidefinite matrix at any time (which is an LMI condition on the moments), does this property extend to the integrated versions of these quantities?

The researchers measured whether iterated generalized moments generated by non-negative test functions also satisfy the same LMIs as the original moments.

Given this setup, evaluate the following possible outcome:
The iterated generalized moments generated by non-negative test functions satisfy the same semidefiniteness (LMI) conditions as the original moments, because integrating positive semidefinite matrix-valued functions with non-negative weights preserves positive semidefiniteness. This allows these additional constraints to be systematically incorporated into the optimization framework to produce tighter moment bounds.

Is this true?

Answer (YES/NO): YES